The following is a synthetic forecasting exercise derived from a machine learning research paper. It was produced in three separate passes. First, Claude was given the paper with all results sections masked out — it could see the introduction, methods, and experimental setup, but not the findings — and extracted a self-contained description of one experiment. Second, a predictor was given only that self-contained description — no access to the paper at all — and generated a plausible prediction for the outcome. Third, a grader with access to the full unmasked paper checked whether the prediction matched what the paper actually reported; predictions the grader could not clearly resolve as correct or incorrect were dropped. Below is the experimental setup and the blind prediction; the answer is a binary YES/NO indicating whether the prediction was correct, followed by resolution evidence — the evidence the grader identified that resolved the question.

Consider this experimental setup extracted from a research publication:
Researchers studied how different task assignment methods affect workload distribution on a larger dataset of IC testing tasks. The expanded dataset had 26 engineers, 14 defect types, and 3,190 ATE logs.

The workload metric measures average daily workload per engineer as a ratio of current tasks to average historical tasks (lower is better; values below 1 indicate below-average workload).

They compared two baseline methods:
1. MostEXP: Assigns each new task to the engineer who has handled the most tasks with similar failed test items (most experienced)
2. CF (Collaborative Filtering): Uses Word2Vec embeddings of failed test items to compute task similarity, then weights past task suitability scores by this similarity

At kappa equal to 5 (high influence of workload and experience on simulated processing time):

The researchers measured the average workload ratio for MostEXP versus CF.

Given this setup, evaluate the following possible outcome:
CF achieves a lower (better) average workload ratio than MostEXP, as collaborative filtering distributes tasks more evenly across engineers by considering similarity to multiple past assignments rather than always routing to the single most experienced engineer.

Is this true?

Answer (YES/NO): YES